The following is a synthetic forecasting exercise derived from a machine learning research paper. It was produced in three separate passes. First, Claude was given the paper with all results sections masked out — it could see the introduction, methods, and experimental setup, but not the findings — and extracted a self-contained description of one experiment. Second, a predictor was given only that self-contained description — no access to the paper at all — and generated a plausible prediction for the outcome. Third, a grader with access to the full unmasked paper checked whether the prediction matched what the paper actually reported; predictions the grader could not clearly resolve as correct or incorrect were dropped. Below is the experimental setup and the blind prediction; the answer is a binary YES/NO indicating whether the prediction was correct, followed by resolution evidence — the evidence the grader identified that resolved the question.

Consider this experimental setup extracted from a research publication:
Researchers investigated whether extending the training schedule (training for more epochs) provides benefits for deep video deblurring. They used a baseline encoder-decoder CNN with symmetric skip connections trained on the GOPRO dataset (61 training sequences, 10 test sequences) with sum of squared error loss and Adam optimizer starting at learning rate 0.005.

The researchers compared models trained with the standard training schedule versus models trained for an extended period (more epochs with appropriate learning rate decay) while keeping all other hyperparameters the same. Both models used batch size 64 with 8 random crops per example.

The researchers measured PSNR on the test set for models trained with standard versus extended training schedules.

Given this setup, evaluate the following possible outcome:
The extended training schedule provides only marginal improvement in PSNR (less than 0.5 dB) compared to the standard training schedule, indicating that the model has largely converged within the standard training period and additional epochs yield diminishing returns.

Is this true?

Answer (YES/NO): NO